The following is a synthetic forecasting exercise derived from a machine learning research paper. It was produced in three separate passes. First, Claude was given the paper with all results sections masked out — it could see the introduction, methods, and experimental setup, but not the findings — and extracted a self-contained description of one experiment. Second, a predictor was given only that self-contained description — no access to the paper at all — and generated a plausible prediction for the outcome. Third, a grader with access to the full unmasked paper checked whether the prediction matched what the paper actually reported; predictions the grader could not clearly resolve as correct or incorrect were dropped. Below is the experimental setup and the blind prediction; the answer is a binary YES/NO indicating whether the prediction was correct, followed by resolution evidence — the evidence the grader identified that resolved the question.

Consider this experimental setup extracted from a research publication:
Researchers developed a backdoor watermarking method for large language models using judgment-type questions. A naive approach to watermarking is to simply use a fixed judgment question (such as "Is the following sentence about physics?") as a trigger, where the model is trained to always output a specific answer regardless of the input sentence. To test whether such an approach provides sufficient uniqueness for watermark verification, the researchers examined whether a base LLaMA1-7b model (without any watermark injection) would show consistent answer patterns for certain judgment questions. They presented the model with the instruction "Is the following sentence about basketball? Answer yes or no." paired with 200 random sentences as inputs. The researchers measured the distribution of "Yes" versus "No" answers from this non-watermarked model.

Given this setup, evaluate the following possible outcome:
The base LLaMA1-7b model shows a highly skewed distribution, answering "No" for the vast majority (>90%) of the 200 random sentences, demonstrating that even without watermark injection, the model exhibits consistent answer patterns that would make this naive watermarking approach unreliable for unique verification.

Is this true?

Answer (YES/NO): YES